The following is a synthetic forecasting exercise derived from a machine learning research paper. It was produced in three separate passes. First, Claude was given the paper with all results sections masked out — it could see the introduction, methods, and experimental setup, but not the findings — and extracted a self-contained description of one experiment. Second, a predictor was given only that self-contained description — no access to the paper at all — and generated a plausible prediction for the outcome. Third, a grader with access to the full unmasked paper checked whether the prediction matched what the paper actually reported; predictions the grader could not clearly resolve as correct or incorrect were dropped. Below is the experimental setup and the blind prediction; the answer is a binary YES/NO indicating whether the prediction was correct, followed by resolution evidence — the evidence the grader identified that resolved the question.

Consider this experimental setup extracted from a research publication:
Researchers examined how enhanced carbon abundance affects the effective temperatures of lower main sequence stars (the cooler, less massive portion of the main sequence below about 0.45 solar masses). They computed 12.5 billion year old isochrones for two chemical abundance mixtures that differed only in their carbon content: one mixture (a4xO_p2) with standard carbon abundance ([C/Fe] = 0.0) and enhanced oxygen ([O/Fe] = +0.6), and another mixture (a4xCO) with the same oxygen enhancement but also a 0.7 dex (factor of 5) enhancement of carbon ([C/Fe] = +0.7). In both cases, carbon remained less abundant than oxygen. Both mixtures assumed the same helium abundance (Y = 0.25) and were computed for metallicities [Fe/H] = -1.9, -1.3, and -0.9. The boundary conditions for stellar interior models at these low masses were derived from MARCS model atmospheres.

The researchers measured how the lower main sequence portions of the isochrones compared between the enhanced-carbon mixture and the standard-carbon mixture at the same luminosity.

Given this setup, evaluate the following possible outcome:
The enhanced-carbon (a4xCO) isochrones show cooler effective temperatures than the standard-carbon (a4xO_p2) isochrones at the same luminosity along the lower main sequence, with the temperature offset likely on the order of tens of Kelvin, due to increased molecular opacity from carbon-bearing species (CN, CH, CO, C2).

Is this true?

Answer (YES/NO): NO